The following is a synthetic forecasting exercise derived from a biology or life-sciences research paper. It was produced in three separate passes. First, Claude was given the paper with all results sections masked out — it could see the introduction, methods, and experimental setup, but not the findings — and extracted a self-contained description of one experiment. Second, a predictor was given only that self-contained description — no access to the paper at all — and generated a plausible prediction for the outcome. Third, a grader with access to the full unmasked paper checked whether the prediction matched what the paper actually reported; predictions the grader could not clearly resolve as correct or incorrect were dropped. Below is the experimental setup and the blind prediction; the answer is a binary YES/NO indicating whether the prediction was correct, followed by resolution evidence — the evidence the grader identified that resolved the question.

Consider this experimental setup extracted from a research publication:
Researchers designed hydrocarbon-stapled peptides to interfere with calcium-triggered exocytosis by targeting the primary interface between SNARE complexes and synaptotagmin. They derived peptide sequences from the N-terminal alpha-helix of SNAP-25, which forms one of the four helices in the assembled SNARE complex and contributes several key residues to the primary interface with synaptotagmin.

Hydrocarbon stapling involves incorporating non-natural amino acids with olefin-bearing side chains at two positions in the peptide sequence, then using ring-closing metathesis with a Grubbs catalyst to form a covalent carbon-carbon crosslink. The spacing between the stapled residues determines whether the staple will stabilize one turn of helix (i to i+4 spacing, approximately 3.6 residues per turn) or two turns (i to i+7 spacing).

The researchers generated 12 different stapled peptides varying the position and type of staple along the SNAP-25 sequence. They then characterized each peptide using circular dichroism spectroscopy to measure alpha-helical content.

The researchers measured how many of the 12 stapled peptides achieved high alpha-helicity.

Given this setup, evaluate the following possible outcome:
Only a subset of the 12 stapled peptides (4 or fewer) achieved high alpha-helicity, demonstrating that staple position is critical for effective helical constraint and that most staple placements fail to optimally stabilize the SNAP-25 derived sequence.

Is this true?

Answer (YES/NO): YES